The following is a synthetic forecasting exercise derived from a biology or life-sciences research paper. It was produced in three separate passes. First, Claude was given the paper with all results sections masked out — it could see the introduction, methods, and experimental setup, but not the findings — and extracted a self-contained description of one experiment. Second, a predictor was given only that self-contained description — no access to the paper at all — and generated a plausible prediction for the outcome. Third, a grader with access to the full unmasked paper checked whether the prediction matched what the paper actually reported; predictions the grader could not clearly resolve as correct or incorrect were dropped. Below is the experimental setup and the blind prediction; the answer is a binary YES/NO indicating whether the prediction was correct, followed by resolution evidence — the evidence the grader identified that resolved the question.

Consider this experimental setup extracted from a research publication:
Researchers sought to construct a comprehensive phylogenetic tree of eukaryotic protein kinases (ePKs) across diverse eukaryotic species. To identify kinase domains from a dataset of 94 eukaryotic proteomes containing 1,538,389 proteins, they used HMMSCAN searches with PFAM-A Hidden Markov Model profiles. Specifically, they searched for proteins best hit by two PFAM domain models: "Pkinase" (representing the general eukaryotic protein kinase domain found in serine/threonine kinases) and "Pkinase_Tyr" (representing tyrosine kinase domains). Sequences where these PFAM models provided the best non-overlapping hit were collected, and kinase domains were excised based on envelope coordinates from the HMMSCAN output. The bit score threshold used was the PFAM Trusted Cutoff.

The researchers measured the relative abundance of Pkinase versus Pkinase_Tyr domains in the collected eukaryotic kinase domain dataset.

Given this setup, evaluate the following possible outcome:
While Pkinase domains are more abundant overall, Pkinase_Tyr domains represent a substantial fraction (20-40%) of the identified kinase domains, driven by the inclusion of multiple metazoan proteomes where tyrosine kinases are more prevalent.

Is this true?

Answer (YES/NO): YES